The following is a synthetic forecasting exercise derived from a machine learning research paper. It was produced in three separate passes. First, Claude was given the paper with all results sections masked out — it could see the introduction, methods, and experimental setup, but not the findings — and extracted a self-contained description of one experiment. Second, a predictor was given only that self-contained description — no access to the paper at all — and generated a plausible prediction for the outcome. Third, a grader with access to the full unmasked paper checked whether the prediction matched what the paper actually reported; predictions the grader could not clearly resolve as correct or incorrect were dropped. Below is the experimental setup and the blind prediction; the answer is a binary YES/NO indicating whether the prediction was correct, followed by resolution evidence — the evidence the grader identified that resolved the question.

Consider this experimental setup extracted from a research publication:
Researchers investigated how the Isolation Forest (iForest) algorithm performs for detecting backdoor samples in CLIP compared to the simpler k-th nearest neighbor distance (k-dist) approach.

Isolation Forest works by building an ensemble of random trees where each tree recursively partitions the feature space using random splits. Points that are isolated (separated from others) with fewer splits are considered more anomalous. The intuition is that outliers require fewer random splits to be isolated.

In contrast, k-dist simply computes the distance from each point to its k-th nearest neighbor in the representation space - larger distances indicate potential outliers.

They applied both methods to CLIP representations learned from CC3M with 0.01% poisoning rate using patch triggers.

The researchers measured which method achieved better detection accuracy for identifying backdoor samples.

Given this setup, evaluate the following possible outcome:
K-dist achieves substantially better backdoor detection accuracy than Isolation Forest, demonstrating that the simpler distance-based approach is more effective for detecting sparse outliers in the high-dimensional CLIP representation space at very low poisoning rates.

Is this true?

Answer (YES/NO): NO